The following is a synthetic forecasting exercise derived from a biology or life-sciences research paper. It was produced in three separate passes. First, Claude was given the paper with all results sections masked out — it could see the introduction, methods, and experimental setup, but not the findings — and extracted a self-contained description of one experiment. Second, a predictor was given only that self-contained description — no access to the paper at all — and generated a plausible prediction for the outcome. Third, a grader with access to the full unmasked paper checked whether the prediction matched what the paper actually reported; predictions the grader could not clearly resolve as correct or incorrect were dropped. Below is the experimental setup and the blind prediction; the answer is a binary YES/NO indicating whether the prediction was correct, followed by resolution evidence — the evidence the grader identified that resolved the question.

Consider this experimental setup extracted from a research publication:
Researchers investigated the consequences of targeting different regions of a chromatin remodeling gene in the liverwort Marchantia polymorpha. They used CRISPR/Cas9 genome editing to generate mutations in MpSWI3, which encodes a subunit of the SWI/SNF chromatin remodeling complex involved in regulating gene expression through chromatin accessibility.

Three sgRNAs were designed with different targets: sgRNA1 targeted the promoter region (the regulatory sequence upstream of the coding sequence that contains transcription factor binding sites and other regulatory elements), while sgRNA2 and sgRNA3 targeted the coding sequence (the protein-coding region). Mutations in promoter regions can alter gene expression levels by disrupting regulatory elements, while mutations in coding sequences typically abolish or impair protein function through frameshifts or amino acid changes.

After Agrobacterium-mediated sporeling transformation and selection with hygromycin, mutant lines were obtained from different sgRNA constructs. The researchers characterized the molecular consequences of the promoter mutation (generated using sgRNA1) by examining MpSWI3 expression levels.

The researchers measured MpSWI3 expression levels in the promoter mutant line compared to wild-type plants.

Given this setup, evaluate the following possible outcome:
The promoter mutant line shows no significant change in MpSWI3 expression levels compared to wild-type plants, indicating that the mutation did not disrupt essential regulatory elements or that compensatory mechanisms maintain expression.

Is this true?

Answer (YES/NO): NO